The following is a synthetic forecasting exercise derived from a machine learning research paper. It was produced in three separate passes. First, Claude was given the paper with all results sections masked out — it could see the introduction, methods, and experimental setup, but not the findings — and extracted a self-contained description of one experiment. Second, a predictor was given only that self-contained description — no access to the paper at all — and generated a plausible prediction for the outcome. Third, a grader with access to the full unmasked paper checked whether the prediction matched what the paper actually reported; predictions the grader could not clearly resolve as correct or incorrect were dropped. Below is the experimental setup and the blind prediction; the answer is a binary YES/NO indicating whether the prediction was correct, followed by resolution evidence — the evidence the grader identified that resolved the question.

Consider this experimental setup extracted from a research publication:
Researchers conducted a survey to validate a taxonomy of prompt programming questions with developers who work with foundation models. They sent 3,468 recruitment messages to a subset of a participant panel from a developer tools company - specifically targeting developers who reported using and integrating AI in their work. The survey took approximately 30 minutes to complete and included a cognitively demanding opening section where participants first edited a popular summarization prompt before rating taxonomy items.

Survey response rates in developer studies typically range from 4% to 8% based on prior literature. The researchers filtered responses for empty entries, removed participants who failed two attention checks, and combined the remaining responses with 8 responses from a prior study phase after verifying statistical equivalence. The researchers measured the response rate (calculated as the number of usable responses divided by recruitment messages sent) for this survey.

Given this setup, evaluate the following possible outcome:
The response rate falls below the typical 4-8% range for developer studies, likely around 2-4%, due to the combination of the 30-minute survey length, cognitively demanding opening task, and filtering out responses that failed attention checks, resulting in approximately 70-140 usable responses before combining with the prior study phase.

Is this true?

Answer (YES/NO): NO